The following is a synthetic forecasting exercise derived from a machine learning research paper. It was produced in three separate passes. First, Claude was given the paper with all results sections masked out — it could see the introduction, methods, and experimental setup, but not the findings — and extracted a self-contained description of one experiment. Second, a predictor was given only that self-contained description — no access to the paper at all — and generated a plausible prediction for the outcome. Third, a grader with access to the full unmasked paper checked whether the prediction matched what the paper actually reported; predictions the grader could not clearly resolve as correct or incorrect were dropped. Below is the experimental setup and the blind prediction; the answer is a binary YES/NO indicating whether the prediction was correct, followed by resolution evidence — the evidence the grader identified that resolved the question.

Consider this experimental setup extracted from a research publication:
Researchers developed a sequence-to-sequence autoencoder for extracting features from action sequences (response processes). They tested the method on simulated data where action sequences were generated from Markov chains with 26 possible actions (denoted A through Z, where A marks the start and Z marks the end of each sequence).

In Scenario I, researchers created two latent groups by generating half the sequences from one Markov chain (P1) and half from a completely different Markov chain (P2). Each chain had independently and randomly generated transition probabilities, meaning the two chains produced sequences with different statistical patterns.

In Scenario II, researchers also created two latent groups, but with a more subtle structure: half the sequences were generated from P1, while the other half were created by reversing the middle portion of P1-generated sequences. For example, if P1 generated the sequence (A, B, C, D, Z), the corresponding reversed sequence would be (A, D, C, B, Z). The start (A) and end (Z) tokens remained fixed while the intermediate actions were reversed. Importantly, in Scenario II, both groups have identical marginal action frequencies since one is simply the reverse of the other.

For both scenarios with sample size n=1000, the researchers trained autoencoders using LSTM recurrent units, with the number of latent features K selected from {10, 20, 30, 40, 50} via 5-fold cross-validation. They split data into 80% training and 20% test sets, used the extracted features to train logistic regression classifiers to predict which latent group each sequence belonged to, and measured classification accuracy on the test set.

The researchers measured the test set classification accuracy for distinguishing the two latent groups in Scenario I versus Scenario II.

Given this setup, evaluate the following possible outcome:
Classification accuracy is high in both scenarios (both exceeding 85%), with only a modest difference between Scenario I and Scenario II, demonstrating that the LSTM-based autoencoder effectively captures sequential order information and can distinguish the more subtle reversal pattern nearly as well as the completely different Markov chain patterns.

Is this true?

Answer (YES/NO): NO